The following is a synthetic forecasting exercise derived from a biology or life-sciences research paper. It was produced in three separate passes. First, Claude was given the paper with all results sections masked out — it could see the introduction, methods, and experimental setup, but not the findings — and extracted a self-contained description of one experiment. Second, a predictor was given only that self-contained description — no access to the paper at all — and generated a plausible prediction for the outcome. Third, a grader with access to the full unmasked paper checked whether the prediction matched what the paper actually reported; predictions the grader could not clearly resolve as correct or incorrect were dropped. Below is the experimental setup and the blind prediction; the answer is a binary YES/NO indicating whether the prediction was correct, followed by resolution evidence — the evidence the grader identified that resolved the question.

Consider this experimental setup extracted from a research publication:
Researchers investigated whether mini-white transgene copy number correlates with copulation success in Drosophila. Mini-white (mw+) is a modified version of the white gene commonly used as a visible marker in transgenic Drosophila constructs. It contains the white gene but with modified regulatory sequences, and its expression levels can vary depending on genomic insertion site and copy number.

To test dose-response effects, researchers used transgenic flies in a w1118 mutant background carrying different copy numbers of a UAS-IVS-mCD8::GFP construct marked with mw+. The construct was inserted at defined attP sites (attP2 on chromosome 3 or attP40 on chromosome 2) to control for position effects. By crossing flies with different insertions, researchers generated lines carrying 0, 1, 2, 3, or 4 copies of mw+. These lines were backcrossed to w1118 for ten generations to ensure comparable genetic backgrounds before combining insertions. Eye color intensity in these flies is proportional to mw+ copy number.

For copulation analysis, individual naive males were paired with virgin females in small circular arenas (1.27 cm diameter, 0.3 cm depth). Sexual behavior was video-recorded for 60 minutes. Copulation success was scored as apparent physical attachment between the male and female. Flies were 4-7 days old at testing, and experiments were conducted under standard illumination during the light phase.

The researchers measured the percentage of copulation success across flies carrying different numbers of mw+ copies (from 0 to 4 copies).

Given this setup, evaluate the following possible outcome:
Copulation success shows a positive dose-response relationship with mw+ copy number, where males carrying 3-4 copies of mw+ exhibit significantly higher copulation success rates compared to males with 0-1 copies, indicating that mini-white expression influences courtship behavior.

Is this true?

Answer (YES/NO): YES